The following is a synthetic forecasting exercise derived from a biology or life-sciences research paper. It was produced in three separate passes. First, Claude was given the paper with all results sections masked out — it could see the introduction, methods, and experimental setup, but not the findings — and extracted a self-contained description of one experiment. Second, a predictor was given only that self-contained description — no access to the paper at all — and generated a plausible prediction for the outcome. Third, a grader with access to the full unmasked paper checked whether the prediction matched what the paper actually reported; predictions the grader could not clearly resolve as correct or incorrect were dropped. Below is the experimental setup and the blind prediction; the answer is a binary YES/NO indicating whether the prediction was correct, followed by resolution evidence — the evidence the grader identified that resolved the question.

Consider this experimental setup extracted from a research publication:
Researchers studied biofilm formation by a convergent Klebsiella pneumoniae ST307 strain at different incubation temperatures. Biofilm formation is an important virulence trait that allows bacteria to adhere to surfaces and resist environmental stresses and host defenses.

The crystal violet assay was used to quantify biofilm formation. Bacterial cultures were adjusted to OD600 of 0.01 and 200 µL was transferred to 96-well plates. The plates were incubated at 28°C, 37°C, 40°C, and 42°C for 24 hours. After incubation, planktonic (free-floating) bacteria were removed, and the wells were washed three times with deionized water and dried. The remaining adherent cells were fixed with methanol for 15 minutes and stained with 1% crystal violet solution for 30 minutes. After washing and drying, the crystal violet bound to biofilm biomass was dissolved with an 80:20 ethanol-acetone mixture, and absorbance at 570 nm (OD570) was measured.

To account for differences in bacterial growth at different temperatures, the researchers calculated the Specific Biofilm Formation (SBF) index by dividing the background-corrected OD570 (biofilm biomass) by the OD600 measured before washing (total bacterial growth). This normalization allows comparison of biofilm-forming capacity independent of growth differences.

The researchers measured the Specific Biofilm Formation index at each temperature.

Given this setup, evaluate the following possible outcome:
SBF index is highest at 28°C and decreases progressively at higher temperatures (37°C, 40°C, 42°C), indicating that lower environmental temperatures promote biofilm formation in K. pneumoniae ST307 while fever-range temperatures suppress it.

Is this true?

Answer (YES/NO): NO